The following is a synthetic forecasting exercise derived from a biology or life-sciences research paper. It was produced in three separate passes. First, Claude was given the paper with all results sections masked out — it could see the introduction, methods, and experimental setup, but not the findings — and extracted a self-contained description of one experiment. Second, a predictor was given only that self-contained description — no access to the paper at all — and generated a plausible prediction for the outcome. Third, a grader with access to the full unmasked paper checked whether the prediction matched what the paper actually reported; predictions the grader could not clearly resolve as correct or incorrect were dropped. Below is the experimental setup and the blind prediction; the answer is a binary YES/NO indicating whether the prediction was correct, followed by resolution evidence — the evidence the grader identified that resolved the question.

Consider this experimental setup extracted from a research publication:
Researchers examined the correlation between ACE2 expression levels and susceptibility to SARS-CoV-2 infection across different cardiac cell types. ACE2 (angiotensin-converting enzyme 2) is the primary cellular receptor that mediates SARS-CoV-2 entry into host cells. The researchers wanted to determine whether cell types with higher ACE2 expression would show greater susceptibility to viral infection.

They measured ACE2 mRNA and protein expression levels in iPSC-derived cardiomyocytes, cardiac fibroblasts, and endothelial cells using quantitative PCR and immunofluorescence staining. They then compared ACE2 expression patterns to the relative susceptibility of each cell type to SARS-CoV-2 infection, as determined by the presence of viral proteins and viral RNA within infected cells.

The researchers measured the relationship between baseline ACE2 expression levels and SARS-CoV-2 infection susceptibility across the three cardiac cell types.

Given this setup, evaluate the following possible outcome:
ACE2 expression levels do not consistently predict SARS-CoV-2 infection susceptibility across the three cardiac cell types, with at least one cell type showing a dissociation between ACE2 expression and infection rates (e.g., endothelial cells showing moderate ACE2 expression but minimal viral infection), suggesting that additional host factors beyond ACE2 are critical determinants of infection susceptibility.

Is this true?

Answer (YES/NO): NO